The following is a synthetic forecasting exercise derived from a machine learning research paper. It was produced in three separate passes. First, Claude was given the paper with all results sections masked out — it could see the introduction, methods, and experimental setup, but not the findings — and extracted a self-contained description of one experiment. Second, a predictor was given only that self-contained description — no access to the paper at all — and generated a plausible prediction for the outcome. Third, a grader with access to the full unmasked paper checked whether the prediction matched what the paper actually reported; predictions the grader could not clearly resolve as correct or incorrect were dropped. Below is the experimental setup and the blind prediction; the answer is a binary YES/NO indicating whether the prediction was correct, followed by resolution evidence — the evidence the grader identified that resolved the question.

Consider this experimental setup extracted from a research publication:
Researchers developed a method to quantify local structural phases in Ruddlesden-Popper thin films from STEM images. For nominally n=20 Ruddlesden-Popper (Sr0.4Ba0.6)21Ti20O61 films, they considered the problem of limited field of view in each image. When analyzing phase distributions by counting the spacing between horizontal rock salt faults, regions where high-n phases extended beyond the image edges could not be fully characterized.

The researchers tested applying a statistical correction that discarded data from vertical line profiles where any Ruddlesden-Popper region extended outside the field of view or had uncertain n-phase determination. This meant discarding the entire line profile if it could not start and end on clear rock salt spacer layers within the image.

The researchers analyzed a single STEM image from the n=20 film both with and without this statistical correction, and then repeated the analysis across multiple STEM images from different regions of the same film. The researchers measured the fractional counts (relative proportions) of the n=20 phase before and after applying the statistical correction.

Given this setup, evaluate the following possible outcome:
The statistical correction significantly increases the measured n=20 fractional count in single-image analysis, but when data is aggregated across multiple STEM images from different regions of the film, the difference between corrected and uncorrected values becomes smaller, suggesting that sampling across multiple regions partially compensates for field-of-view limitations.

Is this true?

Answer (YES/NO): NO